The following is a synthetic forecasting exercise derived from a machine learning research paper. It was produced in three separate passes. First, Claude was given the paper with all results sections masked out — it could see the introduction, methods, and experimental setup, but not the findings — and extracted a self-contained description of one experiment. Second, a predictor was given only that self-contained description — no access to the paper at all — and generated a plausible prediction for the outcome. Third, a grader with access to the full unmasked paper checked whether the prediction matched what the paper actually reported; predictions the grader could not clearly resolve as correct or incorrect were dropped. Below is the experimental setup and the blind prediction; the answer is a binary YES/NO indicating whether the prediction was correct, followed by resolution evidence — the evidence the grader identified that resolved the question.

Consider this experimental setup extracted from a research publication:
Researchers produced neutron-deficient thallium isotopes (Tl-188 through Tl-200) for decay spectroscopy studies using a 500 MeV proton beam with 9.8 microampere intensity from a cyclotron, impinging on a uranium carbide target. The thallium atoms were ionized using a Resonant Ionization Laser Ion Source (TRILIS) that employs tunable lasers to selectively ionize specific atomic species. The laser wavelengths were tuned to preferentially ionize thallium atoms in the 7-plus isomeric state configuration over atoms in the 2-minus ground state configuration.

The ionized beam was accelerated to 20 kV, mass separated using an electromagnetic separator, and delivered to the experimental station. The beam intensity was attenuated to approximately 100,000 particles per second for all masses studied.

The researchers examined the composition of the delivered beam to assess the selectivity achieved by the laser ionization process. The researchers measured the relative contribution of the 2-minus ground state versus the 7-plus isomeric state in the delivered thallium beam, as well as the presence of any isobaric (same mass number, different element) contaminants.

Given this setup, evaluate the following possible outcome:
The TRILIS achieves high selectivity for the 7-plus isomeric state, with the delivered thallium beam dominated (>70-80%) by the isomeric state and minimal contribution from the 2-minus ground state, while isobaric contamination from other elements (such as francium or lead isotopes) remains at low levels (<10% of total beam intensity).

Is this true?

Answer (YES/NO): YES